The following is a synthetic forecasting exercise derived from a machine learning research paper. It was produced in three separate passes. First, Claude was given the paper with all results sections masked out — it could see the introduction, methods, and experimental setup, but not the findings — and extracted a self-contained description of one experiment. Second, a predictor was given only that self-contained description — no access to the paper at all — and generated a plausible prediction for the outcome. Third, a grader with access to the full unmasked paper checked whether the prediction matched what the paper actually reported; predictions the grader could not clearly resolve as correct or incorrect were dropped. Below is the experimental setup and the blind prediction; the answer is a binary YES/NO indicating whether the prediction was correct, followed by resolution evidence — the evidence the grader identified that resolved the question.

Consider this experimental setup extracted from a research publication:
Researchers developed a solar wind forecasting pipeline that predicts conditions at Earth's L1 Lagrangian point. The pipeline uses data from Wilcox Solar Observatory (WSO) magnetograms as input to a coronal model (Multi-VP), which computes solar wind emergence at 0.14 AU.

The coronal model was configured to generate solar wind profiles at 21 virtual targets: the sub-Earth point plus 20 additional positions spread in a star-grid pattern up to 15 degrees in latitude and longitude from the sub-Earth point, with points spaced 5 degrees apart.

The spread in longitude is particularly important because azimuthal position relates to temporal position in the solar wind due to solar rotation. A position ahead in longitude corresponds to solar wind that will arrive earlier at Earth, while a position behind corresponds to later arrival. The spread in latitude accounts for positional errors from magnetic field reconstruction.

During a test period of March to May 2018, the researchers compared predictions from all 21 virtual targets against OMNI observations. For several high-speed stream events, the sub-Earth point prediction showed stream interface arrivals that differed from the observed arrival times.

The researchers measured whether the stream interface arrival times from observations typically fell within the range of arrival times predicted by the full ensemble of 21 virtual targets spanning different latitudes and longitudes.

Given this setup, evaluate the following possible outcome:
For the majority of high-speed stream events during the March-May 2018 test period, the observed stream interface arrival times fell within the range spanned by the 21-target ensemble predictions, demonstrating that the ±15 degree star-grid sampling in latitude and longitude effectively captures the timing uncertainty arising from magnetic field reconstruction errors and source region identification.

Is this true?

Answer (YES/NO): YES